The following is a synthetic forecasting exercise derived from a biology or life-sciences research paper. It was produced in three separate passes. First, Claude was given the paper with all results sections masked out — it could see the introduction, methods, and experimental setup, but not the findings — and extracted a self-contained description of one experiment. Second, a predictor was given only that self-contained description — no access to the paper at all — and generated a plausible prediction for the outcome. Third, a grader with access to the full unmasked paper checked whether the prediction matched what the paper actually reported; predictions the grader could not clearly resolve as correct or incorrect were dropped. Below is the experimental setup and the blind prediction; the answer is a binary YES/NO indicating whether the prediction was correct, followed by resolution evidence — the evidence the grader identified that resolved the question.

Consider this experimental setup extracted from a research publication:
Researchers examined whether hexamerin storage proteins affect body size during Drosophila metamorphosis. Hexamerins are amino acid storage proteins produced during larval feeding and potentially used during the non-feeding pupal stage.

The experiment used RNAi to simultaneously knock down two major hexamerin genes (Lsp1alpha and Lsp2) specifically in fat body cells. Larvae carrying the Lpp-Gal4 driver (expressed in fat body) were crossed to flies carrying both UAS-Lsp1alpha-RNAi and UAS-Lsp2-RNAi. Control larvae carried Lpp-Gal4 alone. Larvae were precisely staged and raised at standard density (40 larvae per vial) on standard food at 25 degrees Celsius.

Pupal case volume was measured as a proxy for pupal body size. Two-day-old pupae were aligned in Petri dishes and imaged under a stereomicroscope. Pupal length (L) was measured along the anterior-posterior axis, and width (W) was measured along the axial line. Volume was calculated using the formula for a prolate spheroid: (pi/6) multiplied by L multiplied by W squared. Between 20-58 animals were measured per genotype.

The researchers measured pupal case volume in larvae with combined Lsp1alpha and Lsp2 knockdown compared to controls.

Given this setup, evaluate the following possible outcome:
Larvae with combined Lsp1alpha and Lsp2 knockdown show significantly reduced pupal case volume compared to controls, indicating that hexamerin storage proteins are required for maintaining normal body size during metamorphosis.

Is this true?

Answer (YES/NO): NO